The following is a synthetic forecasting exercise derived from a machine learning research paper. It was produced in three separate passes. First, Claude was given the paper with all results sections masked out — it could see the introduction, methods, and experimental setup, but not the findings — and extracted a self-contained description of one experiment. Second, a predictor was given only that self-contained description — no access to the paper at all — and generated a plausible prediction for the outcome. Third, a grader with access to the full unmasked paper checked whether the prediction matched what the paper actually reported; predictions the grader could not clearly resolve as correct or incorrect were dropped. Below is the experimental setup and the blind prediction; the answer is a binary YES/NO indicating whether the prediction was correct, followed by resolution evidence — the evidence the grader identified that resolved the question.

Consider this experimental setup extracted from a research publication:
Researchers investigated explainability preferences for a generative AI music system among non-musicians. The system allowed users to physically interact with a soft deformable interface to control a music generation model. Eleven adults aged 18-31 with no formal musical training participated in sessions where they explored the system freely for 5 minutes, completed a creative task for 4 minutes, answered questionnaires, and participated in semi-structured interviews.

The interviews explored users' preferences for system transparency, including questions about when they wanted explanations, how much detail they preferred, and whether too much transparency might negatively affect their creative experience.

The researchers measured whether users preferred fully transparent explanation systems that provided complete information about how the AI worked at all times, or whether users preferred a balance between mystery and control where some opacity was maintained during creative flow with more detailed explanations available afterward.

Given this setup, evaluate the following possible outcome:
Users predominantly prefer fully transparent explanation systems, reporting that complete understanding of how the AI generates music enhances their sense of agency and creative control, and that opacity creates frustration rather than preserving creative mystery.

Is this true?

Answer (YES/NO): NO